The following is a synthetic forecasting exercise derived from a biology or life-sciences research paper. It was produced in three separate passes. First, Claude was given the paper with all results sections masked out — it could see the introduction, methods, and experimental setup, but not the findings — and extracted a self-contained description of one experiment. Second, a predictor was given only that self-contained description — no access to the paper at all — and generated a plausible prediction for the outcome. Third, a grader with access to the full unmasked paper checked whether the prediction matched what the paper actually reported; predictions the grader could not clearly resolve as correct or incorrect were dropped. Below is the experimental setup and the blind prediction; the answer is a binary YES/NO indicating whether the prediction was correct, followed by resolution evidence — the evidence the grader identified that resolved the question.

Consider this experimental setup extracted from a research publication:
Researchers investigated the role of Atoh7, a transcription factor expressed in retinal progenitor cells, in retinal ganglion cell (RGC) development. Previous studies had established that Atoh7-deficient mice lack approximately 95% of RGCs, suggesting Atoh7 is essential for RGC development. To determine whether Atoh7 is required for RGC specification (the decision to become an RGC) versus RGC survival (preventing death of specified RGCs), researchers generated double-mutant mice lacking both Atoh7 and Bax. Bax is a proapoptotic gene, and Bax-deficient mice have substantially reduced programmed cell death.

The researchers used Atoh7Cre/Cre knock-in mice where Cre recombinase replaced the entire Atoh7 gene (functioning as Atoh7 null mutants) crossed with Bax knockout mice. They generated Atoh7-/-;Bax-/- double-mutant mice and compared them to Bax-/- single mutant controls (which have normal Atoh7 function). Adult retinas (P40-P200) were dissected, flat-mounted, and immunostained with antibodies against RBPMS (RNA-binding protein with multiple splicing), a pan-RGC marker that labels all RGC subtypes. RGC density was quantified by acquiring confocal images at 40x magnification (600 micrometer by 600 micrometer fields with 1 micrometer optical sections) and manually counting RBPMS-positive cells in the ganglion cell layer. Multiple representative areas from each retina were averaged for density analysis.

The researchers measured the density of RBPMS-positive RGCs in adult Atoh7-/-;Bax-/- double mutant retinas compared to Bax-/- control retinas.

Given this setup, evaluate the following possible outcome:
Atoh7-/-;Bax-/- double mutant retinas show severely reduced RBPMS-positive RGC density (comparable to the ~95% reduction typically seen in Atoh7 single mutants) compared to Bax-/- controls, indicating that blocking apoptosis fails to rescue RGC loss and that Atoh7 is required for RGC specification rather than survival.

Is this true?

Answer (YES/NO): NO